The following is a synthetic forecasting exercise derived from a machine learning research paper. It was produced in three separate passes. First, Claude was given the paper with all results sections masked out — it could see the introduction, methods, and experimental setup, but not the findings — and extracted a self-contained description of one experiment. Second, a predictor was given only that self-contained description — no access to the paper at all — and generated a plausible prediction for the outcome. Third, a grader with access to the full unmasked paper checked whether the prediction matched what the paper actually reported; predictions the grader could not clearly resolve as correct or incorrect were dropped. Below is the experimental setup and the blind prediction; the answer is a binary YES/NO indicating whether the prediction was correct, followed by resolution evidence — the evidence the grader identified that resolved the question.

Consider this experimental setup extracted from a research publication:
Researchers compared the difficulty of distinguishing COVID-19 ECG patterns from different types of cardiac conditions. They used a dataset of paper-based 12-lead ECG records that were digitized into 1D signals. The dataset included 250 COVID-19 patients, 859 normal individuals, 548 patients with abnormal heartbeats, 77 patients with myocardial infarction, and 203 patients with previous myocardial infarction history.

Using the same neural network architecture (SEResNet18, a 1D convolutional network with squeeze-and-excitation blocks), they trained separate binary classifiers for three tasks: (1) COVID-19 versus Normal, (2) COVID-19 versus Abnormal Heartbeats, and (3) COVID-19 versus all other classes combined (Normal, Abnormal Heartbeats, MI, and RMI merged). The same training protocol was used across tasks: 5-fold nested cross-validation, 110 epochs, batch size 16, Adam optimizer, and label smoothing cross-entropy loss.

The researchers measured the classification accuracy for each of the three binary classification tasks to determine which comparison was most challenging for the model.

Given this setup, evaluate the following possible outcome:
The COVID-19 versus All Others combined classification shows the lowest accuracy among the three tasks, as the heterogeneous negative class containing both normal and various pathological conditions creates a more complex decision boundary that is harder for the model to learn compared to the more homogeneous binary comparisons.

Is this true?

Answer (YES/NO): NO